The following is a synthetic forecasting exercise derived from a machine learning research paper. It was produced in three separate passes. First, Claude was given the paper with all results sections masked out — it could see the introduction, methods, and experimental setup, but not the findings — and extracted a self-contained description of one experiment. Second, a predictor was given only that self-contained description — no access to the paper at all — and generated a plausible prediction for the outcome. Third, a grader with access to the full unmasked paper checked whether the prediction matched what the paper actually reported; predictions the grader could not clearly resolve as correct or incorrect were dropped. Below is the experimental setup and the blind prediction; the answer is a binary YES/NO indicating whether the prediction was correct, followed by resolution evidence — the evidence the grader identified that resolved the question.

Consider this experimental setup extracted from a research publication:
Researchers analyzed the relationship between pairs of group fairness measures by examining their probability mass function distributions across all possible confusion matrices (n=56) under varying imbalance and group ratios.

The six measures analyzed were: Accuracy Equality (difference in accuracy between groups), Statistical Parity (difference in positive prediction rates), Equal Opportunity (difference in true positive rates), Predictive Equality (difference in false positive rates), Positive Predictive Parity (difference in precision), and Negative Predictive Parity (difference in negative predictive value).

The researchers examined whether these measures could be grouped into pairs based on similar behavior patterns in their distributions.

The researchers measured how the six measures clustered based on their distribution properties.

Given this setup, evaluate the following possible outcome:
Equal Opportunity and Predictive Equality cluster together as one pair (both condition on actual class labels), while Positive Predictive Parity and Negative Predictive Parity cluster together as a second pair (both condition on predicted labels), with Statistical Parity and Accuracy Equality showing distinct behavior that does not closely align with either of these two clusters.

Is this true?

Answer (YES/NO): NO